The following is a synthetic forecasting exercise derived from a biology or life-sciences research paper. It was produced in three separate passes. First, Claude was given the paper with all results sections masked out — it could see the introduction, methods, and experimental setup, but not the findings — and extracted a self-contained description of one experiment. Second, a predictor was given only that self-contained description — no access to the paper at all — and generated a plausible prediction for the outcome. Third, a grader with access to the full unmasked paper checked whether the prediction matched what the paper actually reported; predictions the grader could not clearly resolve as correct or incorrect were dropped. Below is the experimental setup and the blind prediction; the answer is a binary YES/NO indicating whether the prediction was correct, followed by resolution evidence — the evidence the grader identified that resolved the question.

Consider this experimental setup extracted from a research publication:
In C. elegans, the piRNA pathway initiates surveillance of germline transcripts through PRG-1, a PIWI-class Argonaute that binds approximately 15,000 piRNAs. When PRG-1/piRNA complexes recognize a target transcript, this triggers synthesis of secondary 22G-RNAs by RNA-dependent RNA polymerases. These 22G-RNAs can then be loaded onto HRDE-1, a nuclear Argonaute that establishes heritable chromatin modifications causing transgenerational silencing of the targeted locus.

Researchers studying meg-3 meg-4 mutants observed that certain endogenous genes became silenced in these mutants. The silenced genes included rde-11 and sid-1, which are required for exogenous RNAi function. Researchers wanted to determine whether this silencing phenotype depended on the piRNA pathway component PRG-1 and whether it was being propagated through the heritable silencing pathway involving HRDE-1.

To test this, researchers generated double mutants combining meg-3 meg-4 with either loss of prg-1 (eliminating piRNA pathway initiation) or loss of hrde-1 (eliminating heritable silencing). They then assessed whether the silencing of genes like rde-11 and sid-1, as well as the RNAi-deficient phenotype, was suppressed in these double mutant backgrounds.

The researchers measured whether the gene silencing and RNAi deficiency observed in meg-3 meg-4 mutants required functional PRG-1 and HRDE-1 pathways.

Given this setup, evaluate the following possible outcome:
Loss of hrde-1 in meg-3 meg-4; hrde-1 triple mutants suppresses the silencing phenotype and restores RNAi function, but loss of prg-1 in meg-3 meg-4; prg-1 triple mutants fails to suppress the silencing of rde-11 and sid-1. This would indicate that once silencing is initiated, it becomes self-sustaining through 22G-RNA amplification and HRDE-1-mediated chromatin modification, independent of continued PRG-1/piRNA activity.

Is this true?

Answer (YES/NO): NO